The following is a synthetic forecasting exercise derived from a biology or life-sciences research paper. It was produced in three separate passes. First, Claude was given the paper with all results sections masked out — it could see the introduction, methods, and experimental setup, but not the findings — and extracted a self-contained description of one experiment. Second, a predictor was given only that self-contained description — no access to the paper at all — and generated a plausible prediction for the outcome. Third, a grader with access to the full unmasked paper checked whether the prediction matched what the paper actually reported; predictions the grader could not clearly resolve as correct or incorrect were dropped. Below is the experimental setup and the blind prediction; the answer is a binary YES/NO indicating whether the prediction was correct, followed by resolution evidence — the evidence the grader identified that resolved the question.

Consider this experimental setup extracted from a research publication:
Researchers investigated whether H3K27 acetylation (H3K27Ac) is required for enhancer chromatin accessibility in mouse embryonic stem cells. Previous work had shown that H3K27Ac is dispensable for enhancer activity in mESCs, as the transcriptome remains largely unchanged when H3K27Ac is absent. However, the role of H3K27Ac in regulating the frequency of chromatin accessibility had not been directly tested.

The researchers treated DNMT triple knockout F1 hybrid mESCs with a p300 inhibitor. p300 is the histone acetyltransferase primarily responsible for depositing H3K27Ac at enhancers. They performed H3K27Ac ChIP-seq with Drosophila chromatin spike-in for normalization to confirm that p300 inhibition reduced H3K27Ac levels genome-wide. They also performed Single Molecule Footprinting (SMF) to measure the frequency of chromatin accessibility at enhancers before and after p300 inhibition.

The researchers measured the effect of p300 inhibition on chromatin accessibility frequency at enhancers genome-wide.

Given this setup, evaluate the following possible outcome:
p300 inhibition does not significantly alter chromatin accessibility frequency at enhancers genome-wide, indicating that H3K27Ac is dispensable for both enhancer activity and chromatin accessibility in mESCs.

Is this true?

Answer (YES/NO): NO